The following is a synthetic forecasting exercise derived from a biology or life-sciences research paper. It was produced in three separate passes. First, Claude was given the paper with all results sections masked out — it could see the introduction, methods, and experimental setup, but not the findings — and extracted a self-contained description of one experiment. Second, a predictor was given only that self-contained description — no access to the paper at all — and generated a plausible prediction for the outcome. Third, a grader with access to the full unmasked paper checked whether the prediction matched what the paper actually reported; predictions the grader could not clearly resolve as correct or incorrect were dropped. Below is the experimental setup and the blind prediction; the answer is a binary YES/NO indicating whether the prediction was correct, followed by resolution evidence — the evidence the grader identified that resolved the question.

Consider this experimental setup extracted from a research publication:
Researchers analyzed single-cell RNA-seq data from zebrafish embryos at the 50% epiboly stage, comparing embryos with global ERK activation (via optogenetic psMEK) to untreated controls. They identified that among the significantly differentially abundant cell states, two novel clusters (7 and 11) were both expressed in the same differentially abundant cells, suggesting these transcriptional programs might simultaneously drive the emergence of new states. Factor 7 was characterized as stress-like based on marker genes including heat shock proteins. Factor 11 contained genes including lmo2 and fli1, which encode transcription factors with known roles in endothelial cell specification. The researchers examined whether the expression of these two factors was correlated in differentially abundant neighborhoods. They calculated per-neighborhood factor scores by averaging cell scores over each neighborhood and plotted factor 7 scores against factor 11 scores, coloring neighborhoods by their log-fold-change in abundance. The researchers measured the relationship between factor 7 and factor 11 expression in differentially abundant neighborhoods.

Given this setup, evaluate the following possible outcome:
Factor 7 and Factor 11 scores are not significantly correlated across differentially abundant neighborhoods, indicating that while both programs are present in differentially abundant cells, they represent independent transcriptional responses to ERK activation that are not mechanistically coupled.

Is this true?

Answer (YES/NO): NO